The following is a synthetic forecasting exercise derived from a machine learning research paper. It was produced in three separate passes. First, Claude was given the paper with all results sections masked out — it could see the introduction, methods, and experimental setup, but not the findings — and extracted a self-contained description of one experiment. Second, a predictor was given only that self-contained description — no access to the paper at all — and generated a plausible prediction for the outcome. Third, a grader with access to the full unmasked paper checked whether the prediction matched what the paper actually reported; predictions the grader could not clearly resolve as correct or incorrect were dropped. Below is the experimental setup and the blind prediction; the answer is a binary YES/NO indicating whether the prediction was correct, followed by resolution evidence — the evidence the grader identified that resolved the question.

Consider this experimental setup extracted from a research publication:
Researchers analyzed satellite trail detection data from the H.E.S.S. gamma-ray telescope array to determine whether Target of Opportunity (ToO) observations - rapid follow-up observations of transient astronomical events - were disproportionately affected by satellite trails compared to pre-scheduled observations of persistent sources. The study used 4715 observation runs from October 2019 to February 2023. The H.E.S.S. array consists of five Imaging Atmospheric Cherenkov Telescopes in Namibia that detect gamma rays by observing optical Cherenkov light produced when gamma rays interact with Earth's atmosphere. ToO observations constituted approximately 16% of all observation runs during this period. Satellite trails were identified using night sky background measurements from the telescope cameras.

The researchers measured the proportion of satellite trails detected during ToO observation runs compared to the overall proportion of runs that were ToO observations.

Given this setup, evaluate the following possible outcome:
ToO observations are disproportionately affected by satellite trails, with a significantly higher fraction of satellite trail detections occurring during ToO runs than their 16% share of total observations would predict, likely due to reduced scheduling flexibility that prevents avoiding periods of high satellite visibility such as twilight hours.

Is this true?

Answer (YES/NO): NO